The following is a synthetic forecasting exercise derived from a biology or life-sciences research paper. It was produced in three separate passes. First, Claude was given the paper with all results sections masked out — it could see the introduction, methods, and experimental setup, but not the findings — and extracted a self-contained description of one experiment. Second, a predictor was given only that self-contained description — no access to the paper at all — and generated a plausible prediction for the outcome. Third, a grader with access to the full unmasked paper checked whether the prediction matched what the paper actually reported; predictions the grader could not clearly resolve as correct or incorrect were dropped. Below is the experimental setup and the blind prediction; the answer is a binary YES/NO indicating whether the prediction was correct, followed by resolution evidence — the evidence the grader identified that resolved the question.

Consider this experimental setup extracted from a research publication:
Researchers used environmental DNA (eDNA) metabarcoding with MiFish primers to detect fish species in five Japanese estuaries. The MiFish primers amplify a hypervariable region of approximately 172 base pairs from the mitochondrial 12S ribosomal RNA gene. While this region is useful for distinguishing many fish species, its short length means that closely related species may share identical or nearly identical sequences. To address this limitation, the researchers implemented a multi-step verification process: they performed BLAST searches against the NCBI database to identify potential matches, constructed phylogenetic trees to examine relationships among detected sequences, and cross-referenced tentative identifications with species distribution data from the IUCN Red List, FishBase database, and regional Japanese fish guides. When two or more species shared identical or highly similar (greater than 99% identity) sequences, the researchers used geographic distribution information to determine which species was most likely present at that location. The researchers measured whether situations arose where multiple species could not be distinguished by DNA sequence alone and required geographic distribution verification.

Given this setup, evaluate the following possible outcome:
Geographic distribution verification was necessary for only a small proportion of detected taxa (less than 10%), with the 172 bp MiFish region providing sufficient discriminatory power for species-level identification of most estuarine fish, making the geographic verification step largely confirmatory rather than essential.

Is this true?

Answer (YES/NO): NO